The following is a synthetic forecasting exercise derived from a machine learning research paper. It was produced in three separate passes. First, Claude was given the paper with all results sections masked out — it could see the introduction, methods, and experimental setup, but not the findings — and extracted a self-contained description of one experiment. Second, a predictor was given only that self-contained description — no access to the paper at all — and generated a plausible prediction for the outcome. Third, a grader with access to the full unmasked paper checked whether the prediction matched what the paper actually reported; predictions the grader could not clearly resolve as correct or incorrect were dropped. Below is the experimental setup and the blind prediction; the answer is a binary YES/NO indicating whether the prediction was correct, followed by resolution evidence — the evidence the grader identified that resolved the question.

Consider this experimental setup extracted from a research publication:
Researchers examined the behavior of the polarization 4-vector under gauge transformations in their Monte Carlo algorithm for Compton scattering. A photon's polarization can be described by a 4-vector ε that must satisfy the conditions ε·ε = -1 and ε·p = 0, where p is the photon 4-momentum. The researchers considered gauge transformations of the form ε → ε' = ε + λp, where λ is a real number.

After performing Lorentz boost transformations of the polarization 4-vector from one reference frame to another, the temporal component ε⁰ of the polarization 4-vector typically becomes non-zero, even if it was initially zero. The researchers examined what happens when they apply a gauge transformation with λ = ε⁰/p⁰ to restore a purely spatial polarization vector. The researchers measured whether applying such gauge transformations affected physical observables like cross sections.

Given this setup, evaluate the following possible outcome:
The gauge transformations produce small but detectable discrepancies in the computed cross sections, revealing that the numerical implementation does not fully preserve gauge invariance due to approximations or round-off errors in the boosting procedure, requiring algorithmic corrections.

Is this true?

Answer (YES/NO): NO